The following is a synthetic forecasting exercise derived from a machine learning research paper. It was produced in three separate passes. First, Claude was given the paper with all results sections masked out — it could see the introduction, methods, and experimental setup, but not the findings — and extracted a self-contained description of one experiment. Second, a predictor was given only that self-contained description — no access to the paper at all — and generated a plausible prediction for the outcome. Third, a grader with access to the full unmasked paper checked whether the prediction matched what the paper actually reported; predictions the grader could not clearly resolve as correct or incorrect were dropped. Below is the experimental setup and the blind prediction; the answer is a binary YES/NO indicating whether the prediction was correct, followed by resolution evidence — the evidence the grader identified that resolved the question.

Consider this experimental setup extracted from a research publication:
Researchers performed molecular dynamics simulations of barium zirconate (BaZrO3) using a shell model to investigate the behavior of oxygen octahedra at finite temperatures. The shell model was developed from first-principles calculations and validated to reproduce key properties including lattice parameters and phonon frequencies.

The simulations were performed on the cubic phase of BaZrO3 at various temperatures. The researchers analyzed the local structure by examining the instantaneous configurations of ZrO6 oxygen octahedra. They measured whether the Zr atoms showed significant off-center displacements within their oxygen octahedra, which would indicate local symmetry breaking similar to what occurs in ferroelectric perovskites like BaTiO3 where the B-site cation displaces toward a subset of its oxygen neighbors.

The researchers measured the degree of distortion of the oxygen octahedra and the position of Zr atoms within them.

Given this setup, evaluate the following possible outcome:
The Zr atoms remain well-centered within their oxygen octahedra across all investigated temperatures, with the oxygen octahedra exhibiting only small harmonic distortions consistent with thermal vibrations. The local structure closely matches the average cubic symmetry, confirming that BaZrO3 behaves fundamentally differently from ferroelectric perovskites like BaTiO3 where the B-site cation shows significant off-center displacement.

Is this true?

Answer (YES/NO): NO